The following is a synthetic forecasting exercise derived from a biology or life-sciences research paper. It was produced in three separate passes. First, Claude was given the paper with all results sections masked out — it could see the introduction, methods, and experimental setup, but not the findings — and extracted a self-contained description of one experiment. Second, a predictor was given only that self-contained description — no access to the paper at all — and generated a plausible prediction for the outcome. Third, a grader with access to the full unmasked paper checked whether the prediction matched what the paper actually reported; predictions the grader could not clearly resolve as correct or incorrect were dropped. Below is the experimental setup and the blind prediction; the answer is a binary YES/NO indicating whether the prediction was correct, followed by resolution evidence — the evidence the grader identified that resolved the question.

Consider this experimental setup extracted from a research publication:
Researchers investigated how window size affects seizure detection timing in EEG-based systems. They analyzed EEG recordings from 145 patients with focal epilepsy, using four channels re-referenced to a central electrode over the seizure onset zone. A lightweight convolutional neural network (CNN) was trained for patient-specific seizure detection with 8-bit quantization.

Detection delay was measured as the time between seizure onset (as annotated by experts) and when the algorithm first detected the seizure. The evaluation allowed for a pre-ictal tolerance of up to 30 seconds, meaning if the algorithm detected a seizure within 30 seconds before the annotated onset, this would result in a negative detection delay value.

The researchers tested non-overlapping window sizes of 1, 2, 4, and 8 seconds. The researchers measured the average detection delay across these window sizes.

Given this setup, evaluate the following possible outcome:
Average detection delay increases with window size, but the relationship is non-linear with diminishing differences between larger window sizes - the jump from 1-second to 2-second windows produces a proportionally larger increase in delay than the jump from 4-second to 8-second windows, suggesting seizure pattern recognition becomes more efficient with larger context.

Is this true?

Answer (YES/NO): YES